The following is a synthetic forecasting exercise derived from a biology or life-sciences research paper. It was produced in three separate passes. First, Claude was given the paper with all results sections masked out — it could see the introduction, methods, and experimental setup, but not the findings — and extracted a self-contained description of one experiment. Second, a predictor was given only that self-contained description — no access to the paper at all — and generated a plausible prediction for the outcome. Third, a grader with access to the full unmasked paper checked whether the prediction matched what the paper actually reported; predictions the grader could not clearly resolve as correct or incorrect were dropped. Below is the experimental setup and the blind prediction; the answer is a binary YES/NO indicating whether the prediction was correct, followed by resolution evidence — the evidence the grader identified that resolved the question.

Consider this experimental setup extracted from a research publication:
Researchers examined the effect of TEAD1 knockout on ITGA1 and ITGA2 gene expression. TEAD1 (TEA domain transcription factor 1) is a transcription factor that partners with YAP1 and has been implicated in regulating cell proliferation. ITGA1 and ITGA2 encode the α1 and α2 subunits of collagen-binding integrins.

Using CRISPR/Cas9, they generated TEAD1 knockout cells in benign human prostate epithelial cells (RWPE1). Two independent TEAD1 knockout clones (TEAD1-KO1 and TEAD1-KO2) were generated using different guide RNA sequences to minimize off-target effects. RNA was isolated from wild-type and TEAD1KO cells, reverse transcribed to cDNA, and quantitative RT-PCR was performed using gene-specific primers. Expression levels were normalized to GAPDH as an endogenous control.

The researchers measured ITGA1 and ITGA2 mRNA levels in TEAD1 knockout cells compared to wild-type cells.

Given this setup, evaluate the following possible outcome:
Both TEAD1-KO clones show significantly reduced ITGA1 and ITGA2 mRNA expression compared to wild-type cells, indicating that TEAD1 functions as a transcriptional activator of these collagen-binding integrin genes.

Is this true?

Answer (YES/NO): YES